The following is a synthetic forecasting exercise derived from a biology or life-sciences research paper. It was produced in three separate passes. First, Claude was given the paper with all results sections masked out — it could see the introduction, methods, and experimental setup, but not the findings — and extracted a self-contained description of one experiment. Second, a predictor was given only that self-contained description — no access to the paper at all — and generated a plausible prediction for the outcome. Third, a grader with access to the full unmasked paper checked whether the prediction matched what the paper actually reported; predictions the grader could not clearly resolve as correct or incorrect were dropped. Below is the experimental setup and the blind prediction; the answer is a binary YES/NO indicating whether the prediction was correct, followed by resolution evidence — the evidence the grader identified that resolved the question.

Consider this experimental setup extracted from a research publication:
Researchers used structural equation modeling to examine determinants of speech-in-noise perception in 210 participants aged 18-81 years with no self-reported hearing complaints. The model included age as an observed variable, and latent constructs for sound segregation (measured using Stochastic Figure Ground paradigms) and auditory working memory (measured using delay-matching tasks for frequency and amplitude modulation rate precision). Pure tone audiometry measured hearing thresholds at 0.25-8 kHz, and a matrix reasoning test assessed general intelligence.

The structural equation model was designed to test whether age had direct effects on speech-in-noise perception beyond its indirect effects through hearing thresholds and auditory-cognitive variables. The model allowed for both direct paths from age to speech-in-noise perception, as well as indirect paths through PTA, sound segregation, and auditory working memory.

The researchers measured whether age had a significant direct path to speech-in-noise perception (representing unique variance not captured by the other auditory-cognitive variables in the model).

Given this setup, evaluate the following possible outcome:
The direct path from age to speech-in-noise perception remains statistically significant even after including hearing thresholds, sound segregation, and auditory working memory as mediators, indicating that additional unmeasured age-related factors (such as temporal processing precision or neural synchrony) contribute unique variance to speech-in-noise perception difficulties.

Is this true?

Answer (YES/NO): YES